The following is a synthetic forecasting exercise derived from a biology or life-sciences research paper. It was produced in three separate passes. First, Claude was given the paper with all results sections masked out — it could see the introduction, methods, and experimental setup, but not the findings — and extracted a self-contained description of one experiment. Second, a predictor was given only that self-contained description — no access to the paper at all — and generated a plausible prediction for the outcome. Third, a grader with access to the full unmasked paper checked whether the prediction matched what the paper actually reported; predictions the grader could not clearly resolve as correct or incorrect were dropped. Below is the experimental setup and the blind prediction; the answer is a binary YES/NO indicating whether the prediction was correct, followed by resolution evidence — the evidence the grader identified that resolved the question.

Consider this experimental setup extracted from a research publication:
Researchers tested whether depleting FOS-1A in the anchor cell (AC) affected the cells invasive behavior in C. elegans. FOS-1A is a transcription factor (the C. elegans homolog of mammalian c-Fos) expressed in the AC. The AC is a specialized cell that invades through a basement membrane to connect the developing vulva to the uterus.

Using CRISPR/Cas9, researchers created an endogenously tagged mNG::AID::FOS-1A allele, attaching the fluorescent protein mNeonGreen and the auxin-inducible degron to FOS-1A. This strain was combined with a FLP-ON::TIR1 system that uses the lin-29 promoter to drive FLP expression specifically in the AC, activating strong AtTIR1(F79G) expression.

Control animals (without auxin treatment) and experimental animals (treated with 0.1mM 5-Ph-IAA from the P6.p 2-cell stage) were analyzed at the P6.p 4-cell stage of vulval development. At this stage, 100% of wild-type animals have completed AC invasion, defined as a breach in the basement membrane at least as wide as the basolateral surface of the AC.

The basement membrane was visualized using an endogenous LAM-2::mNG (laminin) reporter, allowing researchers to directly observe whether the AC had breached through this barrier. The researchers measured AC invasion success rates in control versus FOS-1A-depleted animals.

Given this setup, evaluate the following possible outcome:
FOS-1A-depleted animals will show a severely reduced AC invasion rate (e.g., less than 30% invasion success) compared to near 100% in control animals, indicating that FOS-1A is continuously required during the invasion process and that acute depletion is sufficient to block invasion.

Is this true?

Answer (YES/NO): NO